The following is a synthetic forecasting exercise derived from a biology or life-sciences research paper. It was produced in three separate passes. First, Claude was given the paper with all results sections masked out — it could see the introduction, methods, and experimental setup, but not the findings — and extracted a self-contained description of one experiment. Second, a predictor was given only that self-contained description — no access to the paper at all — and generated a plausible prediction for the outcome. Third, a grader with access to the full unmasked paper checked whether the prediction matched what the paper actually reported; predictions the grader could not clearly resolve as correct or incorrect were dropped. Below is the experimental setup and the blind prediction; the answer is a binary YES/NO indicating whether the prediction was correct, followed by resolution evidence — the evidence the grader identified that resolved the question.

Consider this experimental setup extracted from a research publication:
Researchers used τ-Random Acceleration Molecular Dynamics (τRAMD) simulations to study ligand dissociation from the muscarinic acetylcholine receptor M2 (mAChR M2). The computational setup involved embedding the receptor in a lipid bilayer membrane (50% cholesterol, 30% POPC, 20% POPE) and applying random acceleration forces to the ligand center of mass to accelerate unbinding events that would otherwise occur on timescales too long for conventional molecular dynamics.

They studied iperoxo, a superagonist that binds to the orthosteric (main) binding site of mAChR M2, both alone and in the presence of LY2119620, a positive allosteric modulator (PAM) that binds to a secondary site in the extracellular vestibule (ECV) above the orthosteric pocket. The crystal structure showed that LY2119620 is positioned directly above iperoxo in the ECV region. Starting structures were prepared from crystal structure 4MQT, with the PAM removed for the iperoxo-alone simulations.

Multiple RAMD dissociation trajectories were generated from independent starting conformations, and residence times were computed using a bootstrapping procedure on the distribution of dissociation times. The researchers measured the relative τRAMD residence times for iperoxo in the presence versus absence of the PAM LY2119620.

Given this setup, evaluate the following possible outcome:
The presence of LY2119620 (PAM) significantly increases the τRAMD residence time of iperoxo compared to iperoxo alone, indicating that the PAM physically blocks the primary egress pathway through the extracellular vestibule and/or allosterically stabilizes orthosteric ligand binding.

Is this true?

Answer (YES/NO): YES